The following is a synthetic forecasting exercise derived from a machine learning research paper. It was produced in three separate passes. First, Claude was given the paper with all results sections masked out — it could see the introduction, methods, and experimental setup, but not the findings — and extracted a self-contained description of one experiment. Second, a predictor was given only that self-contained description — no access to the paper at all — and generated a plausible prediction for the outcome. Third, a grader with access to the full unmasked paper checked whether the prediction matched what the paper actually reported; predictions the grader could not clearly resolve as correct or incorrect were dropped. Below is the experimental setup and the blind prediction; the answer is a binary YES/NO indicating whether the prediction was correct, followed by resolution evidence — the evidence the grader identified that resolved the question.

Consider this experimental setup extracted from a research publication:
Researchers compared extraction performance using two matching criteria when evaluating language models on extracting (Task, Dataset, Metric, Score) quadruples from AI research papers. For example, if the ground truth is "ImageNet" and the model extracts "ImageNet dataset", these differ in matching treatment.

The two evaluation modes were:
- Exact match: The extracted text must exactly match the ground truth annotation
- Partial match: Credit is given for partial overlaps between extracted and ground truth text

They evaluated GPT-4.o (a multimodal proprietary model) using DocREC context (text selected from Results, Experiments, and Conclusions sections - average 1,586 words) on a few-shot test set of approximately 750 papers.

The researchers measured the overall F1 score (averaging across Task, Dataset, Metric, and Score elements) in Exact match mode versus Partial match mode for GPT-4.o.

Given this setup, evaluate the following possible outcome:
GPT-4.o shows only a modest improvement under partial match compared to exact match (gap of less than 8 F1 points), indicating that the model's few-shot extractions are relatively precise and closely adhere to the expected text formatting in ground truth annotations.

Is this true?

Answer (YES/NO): NO